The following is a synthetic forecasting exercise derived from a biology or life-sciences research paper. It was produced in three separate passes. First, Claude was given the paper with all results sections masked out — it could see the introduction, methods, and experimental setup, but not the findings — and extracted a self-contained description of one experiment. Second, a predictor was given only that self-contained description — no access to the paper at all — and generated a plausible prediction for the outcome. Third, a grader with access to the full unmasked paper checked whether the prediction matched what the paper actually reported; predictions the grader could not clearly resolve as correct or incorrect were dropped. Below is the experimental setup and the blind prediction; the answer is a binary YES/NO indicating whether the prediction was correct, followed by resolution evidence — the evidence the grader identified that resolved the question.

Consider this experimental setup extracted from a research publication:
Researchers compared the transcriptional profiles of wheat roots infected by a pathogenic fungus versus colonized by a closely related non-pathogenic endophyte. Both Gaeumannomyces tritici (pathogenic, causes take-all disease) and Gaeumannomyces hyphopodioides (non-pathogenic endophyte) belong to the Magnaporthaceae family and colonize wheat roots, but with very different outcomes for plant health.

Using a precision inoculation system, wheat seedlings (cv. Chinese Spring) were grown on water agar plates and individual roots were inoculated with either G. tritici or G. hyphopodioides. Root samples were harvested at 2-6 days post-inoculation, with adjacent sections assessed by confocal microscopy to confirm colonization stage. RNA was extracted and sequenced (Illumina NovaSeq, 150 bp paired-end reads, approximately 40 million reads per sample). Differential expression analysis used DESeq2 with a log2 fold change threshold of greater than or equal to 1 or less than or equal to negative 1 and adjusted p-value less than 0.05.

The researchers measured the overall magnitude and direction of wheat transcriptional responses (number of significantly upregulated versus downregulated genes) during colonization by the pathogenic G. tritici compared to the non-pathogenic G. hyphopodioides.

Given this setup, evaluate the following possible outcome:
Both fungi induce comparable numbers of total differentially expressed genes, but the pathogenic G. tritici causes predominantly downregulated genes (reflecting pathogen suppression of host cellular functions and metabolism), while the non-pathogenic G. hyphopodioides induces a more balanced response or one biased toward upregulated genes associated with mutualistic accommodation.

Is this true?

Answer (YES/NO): NO